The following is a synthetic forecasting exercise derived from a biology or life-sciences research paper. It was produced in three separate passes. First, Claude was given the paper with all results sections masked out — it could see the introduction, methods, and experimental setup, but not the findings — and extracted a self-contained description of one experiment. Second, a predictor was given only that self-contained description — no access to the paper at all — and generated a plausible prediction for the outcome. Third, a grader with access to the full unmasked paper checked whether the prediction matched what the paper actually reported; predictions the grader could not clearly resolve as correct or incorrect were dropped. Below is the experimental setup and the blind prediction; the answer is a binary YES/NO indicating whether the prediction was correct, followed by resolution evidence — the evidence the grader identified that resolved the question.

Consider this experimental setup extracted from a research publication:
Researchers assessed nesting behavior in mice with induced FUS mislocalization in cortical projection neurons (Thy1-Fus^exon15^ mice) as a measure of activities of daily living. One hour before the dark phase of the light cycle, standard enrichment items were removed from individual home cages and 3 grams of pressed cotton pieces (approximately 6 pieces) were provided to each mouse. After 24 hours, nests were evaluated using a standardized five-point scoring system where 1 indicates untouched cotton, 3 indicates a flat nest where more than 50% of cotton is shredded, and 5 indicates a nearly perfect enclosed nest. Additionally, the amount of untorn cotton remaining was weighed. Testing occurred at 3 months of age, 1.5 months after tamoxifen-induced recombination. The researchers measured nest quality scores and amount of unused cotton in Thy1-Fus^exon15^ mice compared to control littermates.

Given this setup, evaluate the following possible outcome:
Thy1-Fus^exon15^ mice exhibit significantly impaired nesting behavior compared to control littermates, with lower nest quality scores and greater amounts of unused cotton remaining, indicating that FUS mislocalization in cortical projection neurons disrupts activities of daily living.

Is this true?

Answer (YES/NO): YES